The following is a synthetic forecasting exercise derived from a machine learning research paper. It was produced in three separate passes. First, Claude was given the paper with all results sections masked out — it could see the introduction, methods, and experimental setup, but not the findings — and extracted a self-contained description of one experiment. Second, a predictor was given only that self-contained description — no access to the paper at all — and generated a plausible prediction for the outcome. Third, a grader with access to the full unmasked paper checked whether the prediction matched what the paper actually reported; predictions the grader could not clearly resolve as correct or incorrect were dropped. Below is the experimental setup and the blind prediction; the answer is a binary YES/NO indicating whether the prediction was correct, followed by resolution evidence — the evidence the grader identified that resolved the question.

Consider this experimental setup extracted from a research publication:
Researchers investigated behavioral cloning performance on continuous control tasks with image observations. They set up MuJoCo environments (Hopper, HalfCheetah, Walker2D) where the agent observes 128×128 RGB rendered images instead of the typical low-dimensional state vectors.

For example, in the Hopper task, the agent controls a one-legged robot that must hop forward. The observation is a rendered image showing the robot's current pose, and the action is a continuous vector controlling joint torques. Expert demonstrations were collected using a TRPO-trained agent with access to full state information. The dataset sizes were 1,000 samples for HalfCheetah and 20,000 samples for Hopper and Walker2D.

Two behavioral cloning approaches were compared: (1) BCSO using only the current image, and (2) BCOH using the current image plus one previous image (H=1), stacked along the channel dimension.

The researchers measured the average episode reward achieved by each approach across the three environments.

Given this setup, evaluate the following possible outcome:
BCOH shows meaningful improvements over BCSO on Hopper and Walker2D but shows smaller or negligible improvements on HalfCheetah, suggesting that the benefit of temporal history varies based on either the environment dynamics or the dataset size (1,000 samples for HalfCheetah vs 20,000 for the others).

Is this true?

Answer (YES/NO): NO